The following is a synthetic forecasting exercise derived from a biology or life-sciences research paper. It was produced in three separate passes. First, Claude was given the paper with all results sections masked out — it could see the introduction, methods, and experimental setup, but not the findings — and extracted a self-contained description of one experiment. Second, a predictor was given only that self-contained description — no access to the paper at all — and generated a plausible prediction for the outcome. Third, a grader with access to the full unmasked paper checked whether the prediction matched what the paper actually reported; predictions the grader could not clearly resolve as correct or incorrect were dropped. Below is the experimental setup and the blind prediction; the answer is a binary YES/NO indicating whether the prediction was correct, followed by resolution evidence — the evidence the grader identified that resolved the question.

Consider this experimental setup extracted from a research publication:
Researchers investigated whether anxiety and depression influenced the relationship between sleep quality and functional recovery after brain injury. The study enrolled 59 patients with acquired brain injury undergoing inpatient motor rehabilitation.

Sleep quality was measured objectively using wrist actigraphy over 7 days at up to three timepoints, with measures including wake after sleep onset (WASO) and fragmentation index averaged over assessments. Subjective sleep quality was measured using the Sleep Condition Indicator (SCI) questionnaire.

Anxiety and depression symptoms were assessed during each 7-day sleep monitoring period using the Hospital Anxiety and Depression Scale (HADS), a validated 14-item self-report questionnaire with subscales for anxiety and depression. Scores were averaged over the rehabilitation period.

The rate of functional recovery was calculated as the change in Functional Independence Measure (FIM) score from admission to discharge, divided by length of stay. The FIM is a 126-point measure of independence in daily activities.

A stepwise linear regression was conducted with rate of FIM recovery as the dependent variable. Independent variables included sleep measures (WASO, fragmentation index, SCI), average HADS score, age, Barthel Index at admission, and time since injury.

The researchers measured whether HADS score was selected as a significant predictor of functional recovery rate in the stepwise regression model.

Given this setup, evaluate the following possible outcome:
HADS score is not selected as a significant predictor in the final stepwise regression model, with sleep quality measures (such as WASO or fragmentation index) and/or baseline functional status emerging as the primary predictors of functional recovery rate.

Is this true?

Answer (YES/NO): YES